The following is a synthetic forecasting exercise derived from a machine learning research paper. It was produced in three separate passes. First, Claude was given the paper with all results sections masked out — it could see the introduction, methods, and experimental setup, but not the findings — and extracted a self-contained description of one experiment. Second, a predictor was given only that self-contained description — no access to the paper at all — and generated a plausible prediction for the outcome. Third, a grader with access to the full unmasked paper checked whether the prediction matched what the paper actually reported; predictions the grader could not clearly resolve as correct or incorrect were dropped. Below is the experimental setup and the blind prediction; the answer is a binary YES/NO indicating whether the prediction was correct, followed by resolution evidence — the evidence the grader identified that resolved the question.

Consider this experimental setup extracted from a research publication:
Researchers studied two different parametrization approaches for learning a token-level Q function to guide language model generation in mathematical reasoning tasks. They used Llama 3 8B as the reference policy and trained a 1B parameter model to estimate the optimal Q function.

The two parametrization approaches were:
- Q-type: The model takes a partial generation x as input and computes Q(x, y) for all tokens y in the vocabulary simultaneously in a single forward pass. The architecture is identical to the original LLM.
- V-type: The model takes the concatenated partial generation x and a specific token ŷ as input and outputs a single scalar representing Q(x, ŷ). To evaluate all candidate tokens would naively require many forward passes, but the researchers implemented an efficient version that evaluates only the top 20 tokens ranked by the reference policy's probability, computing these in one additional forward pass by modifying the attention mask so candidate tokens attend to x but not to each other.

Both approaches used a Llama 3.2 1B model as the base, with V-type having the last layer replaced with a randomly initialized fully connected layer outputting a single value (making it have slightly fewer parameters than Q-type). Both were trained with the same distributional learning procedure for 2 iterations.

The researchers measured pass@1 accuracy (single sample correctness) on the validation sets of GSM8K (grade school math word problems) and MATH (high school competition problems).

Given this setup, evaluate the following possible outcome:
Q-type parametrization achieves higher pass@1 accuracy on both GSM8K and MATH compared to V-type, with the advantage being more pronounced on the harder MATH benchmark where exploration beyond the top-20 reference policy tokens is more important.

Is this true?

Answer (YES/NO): NO